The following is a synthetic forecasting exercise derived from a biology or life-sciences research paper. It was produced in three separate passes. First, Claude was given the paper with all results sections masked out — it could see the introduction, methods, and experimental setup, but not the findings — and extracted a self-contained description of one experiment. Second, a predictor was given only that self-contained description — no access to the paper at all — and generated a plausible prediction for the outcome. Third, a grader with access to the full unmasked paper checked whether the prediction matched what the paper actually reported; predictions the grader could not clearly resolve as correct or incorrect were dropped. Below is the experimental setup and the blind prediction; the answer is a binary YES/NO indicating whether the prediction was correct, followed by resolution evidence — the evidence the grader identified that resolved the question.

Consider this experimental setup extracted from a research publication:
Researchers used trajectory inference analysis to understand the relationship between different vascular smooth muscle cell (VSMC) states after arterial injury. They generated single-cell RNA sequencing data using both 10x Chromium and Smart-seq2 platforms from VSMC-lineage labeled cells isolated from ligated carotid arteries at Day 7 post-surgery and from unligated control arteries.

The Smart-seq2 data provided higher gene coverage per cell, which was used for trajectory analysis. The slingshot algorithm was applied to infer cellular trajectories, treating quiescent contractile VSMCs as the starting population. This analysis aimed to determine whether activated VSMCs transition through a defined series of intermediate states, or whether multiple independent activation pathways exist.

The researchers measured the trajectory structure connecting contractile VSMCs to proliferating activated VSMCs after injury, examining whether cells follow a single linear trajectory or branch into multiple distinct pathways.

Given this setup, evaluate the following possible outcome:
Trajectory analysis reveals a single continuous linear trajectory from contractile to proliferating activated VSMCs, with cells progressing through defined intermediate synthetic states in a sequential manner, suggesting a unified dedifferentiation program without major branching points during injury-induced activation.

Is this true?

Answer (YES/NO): NO